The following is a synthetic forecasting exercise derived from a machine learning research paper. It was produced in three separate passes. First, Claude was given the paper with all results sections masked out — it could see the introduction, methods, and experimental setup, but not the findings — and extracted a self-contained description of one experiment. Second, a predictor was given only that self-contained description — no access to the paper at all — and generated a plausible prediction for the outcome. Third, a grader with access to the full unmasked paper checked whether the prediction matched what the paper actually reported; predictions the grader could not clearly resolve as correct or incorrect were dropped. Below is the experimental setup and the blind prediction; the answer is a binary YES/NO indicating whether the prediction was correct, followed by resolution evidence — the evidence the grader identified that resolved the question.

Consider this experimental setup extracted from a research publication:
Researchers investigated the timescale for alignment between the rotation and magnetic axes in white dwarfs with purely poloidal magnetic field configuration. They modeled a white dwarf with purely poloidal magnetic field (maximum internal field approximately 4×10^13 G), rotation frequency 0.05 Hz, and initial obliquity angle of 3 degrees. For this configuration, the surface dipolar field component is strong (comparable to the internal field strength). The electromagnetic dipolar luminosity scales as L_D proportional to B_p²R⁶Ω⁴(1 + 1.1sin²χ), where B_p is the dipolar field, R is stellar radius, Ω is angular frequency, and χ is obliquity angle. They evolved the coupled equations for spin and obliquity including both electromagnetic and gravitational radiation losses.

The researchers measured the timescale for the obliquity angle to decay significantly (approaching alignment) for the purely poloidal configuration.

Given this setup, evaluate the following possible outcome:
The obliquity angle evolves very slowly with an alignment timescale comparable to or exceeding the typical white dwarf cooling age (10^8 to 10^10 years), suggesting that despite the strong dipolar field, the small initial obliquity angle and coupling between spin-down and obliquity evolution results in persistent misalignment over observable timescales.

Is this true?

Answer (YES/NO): NO